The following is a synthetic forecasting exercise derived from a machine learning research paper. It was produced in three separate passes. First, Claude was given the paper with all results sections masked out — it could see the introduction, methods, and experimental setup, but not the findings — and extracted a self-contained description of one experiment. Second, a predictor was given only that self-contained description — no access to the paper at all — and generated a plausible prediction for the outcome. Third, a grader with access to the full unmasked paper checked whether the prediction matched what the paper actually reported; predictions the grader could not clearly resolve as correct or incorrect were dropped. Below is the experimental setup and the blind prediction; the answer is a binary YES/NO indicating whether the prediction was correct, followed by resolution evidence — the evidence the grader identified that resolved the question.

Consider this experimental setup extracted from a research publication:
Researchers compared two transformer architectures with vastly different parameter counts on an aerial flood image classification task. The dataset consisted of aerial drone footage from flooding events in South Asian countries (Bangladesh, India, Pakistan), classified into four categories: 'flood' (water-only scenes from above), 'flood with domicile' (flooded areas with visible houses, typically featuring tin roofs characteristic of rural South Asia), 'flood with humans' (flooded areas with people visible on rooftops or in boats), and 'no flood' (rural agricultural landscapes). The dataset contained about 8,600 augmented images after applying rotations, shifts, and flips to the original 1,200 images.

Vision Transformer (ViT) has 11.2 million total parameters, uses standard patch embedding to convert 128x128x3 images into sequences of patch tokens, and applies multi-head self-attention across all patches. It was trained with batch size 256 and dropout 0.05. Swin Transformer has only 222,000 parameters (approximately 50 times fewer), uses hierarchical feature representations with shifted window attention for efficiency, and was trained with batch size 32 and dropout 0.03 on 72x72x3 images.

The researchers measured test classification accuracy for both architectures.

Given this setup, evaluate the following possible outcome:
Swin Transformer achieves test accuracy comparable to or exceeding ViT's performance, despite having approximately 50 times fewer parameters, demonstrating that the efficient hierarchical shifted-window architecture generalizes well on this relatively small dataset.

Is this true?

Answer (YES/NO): NO